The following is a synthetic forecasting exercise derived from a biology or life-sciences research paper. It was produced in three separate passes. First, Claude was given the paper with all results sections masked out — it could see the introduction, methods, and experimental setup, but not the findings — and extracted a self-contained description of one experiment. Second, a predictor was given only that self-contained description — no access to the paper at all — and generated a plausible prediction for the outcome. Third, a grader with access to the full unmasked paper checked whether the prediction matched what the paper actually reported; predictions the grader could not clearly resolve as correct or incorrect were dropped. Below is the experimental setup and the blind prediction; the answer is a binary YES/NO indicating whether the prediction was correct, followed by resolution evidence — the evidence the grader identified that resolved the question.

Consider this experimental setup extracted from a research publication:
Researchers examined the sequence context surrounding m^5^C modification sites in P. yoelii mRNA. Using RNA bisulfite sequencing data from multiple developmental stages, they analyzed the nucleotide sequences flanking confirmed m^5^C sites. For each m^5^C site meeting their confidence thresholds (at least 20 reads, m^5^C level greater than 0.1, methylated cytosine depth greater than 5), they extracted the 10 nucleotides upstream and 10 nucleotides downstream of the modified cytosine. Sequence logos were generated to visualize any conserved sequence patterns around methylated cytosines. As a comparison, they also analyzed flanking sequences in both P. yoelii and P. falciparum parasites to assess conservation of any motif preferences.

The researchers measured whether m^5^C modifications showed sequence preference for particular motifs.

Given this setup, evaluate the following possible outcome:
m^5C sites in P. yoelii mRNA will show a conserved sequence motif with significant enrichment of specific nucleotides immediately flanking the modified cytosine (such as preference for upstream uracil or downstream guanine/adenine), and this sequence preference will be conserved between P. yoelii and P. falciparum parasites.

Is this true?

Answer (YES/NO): NO